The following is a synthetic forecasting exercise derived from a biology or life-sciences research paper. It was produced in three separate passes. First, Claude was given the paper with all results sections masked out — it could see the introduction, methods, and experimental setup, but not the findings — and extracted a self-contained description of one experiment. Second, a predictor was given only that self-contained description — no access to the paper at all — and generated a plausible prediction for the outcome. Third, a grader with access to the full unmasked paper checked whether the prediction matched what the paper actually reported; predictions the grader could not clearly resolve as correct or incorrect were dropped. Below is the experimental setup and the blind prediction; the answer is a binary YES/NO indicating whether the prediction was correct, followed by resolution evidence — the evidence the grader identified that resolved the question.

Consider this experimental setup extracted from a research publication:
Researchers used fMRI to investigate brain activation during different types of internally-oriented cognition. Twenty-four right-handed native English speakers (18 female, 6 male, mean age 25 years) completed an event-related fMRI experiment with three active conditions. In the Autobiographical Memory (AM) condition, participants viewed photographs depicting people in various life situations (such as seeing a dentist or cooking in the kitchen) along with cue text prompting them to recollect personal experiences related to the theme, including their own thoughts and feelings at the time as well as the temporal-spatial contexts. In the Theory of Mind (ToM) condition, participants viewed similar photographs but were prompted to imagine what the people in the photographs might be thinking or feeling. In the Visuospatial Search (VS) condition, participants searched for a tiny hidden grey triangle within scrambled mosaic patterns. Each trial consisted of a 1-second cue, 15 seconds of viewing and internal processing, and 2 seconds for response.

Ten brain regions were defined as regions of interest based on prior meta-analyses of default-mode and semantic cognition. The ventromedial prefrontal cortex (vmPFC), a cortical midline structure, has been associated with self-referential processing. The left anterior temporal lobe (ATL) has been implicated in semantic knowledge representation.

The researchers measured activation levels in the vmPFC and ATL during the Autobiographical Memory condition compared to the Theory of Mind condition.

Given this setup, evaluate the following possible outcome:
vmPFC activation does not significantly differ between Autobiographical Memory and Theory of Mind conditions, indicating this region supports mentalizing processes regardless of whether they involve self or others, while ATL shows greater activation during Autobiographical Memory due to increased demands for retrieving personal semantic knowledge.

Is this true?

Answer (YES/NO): NO